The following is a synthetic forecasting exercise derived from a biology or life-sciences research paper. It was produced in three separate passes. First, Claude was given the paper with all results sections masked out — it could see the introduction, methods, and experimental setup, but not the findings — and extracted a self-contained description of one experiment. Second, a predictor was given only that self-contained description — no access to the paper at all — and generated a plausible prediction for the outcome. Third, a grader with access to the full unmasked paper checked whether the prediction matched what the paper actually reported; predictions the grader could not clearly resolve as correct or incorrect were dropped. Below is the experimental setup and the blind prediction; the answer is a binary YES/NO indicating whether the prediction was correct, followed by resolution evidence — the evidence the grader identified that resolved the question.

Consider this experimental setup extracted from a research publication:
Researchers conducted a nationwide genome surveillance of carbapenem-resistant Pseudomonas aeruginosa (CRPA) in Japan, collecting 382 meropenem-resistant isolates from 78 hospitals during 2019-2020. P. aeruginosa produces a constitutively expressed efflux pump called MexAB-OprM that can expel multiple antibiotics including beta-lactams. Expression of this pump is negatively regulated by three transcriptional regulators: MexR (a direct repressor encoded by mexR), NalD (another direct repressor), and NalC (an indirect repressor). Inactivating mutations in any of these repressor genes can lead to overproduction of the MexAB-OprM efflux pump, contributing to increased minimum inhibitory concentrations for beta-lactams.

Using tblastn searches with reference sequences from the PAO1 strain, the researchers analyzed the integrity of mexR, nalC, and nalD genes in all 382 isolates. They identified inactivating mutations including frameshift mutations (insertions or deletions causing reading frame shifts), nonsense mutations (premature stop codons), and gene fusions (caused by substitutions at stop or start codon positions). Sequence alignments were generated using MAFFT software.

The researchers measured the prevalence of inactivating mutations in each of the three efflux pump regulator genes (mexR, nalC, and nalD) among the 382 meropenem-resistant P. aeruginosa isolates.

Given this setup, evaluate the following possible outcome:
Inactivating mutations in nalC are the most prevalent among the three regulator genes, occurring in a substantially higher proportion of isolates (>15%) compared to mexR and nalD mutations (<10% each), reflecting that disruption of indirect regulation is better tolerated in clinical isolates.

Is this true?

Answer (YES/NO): NO